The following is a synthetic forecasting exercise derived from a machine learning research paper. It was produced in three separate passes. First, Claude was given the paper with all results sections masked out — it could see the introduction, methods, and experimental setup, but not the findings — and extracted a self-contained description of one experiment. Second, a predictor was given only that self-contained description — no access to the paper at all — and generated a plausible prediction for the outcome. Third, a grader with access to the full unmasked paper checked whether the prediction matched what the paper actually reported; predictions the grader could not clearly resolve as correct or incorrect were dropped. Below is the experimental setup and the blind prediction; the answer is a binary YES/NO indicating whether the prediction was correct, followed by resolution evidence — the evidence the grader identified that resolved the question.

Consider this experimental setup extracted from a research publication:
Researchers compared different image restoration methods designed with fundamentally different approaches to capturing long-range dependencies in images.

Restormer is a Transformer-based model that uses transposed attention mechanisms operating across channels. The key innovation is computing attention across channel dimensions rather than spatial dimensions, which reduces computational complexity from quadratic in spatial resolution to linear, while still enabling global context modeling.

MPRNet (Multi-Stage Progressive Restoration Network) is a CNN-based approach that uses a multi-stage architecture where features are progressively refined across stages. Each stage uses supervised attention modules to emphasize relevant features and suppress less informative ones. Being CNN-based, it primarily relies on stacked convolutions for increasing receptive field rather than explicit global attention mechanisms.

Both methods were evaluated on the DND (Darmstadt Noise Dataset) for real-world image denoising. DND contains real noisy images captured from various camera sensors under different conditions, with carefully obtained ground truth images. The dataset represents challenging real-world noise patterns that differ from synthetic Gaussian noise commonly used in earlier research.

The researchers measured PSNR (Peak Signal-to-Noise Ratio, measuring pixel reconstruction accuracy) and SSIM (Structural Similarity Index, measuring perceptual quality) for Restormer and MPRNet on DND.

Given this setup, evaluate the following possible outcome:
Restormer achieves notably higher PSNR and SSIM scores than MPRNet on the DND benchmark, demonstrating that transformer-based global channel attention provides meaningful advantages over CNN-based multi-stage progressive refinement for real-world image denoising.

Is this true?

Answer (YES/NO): NO